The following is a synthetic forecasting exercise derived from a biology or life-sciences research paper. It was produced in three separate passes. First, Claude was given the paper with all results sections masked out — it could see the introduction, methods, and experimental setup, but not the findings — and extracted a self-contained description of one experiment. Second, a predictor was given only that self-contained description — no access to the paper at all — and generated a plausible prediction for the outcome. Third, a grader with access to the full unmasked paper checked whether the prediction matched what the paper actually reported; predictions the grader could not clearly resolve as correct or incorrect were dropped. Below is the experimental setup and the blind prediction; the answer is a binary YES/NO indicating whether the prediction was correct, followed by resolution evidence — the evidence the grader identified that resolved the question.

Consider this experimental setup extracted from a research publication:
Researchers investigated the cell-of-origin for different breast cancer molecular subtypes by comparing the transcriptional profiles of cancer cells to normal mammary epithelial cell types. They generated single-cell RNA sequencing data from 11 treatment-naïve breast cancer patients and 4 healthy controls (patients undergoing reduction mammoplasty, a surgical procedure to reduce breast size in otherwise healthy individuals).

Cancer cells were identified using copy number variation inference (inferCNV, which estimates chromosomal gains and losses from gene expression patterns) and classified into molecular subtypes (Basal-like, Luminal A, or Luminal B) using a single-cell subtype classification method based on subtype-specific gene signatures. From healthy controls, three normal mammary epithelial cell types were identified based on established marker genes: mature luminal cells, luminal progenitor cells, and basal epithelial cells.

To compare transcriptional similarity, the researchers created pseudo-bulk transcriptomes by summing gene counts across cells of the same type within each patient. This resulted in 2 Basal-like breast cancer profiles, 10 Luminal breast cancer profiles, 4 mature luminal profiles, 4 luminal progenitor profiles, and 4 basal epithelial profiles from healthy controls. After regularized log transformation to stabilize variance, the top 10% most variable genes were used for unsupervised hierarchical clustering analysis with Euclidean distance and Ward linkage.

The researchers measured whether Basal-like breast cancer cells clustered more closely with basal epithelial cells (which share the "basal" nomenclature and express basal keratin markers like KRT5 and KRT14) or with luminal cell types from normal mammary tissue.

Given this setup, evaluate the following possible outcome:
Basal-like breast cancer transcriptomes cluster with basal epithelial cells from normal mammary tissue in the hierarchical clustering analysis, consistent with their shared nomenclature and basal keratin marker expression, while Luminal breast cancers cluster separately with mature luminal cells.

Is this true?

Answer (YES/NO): NO